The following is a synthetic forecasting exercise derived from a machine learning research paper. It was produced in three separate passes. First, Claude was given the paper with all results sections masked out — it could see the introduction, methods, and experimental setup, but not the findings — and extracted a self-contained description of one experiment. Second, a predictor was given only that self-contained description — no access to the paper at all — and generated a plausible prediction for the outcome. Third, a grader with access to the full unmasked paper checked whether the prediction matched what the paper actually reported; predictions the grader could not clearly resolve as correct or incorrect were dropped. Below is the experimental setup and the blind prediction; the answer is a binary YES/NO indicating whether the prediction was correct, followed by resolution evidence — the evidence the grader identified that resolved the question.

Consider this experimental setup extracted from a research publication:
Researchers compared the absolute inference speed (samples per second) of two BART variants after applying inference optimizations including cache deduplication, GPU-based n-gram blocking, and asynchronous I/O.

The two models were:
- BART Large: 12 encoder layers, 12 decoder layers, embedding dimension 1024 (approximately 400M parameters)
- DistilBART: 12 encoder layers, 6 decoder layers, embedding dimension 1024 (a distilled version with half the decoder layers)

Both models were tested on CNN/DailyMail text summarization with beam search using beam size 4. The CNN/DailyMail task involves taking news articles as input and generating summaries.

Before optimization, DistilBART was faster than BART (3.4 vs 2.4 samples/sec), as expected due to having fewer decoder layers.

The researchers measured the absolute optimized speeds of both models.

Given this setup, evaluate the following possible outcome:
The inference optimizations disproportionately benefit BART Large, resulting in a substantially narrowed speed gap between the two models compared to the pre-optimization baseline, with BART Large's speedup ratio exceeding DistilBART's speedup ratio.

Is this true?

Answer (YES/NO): YES